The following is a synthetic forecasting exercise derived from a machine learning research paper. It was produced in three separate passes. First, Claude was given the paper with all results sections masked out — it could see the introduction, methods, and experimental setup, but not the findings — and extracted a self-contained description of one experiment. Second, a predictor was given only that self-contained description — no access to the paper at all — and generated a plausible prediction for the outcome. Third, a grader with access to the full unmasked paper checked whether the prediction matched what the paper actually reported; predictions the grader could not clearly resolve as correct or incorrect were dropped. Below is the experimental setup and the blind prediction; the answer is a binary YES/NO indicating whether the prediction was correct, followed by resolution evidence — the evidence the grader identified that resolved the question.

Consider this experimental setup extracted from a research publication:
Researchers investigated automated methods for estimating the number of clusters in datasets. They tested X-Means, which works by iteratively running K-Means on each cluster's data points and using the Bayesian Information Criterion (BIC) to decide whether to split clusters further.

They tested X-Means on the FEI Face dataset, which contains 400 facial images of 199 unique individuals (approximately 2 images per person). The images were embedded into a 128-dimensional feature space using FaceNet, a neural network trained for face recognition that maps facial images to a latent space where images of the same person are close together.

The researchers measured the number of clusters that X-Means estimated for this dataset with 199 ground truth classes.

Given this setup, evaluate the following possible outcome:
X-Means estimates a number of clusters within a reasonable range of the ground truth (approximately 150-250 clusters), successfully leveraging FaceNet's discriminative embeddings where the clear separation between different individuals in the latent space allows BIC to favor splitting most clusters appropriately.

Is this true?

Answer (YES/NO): NO